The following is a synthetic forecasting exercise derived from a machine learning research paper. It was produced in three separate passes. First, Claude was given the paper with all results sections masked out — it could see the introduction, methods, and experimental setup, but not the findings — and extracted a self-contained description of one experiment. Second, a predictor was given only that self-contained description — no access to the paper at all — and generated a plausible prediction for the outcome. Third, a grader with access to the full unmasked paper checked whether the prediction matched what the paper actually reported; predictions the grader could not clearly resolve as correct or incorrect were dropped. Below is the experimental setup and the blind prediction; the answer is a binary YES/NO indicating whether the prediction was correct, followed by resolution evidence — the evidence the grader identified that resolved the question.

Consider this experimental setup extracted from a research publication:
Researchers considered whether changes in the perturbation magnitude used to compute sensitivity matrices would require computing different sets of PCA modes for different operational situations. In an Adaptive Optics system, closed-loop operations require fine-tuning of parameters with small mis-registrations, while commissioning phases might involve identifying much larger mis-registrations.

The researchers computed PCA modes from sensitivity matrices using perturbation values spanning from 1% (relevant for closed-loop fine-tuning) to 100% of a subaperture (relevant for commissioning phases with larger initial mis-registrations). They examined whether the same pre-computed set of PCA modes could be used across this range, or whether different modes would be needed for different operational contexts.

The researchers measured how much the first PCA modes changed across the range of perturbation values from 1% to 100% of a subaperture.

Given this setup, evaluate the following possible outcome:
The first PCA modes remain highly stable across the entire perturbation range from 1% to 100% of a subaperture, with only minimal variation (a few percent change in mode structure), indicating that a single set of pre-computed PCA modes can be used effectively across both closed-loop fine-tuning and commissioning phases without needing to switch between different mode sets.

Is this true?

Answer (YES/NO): YES